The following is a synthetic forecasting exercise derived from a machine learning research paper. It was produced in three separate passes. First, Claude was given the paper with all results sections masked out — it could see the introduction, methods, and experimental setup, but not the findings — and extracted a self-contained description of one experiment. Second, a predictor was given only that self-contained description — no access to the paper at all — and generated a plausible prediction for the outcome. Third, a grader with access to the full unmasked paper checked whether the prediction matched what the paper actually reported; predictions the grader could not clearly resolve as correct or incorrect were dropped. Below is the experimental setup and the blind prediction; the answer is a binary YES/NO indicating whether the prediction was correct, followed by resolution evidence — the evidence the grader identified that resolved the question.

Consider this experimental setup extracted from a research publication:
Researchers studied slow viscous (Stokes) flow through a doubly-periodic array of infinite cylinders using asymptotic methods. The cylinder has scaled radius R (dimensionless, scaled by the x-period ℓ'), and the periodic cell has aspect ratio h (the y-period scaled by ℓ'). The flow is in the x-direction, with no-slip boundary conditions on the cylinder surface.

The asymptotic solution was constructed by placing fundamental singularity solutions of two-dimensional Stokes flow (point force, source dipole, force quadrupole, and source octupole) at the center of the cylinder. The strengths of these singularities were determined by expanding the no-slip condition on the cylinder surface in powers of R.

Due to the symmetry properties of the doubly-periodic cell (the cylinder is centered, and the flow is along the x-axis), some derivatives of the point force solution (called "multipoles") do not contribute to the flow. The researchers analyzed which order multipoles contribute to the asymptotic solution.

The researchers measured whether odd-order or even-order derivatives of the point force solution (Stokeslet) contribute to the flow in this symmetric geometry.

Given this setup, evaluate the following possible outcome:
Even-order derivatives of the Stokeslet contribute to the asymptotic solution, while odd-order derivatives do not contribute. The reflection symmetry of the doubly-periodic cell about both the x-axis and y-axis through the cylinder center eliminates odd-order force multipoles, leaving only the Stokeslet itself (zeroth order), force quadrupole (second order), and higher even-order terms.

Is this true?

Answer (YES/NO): YES